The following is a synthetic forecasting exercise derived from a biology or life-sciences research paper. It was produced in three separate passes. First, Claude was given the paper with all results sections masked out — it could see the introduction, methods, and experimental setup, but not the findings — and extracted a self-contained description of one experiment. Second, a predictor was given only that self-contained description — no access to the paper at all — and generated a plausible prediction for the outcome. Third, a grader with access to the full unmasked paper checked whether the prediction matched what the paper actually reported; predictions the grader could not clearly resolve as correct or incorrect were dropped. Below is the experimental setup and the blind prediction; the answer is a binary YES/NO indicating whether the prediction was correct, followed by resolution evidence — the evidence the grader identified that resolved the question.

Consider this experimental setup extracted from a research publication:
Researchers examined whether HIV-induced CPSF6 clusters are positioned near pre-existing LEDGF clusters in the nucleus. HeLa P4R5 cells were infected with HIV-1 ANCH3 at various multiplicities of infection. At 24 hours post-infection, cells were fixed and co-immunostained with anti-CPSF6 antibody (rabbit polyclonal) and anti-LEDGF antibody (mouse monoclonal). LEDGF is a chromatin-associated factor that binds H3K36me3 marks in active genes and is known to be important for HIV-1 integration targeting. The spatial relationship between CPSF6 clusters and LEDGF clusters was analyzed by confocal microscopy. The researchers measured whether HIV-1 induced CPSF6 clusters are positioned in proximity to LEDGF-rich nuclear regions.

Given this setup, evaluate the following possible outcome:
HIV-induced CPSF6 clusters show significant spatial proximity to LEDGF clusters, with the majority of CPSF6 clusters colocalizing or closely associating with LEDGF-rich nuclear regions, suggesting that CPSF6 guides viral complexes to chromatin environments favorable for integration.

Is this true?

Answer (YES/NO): NO